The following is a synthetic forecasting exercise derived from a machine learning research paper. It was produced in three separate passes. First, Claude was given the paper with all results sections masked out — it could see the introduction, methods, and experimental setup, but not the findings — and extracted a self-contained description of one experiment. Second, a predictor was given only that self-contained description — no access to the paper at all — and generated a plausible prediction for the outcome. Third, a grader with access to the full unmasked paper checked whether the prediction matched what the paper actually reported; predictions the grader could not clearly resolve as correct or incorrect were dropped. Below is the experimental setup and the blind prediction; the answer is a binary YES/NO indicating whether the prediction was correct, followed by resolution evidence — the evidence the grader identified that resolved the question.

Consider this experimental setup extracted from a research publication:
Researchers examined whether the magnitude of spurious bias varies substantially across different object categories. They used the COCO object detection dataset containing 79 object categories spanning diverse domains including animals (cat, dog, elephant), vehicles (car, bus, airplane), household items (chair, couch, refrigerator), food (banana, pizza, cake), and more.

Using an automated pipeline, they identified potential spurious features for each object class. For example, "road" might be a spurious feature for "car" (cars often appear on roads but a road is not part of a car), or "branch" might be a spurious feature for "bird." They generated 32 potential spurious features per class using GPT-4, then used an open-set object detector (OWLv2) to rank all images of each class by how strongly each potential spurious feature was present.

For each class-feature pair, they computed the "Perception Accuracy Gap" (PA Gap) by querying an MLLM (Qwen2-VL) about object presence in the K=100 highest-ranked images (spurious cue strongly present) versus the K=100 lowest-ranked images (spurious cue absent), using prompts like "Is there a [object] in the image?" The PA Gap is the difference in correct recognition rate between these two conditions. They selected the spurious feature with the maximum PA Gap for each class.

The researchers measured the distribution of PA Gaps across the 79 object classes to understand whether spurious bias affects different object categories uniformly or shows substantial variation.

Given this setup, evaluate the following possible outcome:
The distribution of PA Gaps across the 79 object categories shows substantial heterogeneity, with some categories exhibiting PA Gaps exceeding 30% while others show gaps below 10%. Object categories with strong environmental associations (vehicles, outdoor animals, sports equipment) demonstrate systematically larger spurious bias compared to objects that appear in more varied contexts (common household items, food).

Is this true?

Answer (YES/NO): NO